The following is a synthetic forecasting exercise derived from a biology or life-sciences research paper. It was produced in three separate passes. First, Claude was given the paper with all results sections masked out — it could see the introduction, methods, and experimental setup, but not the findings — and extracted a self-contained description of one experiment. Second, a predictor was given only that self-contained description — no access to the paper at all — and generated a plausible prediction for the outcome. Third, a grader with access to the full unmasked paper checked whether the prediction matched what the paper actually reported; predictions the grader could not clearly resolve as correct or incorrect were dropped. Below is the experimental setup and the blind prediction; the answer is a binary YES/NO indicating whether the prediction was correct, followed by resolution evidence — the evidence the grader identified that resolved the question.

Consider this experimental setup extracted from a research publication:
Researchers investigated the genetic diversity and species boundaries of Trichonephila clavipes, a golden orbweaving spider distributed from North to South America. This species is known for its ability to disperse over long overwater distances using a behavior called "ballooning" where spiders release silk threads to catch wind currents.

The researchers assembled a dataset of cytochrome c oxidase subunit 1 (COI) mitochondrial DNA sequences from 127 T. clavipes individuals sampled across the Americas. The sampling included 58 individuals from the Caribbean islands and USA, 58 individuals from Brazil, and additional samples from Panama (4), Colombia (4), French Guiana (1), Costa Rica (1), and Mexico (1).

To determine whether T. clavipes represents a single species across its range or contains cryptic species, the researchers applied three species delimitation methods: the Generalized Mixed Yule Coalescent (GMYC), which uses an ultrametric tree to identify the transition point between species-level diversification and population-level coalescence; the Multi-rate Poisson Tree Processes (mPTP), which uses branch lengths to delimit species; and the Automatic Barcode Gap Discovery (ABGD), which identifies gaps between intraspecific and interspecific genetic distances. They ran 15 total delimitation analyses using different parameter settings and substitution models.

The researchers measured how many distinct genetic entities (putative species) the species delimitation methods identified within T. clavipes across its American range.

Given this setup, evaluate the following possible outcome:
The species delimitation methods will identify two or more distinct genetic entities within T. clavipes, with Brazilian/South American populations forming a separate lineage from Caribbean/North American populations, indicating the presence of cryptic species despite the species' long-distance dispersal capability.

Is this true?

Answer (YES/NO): YES